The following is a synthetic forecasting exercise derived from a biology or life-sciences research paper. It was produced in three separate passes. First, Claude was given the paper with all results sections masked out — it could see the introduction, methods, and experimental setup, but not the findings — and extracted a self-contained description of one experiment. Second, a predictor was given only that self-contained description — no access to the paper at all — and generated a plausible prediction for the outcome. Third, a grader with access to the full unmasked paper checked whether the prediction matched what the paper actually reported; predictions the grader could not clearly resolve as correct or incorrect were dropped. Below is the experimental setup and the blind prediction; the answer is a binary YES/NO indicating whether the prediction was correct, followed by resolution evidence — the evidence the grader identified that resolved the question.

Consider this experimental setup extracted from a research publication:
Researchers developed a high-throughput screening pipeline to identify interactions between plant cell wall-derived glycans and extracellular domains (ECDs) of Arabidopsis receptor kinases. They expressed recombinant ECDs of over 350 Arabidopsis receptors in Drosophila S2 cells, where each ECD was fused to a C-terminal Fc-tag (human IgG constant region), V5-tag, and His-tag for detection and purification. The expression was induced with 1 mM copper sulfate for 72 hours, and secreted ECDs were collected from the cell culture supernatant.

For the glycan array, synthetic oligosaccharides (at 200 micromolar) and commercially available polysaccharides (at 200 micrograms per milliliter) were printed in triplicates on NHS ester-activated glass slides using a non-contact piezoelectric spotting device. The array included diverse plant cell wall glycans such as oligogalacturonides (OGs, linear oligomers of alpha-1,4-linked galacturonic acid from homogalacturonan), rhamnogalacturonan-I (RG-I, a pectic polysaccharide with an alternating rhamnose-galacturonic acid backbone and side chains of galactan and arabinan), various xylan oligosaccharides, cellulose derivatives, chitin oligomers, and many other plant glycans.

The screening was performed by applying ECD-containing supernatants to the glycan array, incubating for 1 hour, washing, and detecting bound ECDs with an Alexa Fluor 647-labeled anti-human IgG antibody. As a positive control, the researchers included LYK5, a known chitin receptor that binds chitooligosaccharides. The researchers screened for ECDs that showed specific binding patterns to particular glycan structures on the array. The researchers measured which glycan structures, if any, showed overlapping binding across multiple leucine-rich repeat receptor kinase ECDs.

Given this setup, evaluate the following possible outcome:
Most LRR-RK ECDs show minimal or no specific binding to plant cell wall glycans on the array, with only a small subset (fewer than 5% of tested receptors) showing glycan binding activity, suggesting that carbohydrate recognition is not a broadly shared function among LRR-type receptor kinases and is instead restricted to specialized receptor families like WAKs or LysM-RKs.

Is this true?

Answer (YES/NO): NO